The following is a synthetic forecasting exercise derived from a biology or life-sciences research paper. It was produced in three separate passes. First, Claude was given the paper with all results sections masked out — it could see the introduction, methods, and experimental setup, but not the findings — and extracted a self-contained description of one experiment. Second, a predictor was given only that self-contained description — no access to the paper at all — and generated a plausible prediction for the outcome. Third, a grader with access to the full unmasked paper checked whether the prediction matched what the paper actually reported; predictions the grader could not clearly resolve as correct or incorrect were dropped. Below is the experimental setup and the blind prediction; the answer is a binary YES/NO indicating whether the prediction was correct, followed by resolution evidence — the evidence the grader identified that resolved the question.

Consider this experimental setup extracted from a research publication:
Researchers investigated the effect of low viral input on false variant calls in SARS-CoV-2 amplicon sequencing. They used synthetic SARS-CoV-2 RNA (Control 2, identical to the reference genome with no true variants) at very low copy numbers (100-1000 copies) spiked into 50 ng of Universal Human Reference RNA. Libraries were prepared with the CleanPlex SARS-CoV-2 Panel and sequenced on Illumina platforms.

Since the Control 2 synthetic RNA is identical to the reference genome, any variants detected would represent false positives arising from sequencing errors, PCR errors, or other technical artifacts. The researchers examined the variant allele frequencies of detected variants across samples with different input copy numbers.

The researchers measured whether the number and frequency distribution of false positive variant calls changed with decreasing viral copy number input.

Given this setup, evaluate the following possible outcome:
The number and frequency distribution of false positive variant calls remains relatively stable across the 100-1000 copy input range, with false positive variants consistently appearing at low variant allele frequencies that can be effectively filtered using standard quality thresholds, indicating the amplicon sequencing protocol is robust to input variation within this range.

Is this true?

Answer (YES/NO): NO